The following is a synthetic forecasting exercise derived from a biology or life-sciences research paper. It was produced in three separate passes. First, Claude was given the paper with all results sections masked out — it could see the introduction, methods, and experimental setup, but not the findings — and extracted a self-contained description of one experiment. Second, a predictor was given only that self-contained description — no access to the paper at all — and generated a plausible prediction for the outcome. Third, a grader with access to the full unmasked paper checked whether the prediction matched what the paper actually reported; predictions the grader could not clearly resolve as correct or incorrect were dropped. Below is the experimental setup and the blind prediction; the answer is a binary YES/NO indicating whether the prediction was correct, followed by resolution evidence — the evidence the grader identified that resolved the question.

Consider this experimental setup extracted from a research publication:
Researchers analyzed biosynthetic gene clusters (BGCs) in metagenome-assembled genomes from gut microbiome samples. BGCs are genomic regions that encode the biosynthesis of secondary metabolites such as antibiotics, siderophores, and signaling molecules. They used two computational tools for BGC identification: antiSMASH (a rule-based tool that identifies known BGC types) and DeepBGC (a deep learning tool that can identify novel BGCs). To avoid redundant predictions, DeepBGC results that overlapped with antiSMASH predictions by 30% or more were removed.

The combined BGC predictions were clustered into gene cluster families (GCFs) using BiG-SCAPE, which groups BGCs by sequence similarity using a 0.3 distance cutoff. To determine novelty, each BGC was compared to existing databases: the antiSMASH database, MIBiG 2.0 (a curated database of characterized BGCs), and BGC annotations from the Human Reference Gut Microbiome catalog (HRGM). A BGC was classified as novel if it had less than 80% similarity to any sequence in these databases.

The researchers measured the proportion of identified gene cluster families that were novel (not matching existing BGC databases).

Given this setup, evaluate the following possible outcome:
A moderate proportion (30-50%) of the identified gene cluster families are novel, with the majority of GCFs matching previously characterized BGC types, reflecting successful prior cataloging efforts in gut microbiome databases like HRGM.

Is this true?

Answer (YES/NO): NO